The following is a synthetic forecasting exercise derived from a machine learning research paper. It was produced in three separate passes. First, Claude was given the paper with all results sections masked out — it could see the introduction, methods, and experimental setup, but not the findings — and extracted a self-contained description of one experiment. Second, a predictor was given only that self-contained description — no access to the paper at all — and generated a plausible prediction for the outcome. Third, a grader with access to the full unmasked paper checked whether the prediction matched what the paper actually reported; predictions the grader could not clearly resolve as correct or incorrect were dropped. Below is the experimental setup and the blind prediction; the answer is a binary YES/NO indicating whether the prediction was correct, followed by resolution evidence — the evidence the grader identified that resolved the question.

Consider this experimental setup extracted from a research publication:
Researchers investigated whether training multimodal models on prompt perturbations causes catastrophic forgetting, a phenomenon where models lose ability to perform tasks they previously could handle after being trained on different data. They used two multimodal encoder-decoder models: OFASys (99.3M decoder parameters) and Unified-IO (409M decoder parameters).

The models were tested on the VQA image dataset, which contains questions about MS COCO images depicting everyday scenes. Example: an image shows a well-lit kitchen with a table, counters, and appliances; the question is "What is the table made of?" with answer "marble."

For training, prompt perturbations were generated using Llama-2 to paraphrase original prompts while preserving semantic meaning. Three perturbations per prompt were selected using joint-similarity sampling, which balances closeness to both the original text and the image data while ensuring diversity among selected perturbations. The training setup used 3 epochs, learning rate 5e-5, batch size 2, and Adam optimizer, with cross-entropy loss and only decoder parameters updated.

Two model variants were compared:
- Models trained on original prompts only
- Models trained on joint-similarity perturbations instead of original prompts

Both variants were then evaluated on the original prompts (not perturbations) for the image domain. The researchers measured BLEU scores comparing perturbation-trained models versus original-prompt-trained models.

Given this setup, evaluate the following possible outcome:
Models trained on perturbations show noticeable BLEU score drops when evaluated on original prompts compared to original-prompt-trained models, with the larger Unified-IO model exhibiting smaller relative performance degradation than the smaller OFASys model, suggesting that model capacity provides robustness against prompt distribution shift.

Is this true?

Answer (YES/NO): NO